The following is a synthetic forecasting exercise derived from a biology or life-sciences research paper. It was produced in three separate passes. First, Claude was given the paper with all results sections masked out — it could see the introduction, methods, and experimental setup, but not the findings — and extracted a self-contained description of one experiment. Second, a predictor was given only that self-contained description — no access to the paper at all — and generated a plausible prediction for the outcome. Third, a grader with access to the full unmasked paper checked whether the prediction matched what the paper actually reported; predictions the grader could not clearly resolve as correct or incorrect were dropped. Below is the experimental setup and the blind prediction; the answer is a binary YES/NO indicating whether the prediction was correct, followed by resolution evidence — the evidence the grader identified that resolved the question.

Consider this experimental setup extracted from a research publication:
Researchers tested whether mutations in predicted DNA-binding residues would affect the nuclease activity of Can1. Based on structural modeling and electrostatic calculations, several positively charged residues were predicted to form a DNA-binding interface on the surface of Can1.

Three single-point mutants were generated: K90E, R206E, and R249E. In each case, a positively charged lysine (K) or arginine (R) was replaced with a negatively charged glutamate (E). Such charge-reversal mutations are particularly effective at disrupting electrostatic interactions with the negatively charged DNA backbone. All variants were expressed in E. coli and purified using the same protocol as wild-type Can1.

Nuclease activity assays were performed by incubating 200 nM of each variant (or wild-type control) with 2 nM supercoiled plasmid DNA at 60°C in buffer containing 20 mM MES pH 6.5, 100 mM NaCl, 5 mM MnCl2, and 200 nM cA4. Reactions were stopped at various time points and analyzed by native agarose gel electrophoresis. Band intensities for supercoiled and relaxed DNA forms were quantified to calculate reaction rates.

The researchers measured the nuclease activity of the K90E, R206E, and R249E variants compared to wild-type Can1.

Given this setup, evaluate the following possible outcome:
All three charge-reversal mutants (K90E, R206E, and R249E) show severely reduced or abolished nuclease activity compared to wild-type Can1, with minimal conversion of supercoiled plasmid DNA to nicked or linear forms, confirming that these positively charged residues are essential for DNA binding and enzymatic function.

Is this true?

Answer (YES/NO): NO